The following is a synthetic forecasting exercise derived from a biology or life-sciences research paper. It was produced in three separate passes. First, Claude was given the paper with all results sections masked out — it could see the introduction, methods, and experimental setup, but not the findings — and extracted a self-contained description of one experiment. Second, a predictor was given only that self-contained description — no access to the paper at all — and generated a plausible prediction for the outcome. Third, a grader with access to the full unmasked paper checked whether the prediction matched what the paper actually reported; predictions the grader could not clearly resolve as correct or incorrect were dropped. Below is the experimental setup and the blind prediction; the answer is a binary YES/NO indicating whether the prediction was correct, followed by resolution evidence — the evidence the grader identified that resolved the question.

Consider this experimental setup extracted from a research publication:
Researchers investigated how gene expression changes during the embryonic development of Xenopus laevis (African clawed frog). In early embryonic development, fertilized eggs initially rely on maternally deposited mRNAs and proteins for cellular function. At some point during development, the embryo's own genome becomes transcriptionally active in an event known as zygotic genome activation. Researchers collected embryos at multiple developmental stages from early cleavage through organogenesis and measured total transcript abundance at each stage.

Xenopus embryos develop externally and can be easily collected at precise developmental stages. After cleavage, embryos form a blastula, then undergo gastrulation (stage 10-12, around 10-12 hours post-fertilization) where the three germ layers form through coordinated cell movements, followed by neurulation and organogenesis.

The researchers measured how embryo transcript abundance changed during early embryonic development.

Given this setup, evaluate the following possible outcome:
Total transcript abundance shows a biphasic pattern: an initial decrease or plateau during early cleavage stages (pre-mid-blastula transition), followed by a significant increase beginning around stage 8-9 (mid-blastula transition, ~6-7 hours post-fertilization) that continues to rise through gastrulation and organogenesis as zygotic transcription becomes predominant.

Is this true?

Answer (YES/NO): NO